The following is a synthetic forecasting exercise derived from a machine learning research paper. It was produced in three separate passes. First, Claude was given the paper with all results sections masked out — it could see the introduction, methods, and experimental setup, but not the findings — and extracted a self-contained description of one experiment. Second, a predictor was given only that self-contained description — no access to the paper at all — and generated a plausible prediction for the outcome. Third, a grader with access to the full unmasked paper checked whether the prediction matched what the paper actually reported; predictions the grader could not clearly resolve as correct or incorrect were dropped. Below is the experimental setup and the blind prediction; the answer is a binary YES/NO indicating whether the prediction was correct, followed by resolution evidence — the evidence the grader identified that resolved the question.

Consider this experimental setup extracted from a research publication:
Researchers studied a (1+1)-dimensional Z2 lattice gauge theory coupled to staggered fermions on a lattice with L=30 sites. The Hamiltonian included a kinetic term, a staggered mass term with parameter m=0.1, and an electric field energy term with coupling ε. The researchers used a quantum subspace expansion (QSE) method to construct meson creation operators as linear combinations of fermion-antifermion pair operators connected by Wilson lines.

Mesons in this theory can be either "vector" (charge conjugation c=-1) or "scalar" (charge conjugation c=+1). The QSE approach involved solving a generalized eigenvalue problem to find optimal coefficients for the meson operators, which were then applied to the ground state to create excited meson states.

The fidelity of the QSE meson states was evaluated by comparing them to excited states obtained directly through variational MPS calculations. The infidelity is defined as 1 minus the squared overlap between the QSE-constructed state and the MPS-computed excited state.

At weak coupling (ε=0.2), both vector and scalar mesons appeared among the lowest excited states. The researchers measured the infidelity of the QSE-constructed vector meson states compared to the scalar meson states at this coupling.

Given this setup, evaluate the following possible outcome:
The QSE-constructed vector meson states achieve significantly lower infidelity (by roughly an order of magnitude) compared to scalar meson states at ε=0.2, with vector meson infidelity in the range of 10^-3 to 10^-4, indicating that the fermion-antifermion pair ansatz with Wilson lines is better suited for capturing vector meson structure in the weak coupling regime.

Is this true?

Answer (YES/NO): NO